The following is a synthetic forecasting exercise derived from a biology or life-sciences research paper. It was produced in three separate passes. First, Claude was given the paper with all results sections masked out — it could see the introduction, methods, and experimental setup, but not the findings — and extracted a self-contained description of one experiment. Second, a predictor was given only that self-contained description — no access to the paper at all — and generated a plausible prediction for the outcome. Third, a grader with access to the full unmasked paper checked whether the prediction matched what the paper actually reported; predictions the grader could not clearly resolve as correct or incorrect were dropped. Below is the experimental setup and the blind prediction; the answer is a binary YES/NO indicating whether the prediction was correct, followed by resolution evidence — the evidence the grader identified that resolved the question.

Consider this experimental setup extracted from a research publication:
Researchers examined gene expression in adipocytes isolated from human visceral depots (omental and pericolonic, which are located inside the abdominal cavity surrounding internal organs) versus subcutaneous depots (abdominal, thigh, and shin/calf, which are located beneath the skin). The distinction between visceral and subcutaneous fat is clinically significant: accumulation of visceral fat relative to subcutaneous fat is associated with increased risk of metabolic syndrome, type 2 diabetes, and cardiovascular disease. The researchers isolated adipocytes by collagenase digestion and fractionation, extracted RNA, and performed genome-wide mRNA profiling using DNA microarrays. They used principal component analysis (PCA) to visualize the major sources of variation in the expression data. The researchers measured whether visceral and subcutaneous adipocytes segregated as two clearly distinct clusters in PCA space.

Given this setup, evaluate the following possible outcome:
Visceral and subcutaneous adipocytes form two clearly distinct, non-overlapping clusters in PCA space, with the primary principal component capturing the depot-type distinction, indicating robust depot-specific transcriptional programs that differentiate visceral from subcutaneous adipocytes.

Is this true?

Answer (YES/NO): NO